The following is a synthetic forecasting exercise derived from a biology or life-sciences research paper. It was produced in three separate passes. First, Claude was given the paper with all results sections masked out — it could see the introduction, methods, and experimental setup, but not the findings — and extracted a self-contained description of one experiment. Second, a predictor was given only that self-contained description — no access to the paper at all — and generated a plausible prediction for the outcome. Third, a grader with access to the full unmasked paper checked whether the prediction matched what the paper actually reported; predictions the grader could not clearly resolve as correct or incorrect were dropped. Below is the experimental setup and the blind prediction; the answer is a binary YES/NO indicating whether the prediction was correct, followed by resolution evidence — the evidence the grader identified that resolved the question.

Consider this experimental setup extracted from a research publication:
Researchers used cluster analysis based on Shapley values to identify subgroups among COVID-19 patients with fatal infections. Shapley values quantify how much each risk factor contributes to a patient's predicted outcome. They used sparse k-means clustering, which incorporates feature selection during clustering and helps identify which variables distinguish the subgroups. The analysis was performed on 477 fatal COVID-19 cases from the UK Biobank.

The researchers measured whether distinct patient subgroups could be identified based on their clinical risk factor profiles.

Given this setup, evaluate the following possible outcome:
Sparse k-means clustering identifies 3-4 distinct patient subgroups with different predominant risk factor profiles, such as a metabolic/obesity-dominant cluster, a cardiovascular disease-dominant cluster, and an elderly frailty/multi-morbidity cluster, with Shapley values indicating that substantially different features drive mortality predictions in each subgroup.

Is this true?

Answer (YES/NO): NO